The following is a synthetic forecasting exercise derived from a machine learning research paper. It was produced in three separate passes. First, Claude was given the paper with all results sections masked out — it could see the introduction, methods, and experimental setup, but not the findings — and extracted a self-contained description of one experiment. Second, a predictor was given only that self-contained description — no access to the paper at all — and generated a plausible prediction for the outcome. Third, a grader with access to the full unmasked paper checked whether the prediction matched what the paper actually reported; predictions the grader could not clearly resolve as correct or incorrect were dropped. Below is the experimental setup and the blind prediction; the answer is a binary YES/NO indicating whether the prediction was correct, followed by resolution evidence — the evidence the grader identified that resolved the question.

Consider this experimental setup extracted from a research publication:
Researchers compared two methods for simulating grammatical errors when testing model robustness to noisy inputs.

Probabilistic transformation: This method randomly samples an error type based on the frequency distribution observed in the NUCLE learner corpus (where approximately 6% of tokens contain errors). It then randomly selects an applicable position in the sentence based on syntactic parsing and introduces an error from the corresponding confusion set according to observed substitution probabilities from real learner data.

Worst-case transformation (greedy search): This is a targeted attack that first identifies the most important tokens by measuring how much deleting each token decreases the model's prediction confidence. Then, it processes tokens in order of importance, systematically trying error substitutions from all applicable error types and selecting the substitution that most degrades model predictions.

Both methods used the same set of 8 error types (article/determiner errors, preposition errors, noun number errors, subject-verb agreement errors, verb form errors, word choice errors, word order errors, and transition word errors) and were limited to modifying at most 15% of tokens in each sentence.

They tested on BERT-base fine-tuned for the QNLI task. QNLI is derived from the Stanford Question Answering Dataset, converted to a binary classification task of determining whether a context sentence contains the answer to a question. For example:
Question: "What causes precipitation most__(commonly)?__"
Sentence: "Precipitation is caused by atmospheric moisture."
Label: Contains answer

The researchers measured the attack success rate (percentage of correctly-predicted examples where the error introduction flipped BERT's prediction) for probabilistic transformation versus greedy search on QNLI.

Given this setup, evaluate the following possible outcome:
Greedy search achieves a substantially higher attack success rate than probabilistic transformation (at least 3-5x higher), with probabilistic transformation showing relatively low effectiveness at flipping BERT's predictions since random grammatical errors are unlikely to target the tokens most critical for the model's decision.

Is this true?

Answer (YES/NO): YES